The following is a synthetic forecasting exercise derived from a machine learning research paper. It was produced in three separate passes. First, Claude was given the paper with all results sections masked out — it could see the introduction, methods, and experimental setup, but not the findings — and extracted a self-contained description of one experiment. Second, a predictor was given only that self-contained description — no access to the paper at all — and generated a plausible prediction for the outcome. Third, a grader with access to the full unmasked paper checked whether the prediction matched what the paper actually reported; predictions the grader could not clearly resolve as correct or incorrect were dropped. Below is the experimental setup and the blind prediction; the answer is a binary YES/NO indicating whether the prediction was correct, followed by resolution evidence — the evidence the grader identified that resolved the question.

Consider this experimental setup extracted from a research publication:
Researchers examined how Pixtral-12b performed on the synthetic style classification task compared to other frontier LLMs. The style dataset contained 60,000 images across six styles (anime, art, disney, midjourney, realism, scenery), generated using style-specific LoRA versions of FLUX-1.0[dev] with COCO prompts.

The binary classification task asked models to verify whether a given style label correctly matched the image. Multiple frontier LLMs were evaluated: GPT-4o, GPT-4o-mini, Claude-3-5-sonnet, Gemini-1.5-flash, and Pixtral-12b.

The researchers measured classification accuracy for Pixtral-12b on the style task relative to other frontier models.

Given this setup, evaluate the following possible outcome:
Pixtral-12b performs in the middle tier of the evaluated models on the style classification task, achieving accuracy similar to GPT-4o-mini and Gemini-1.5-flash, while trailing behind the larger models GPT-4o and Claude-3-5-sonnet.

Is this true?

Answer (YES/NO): NO